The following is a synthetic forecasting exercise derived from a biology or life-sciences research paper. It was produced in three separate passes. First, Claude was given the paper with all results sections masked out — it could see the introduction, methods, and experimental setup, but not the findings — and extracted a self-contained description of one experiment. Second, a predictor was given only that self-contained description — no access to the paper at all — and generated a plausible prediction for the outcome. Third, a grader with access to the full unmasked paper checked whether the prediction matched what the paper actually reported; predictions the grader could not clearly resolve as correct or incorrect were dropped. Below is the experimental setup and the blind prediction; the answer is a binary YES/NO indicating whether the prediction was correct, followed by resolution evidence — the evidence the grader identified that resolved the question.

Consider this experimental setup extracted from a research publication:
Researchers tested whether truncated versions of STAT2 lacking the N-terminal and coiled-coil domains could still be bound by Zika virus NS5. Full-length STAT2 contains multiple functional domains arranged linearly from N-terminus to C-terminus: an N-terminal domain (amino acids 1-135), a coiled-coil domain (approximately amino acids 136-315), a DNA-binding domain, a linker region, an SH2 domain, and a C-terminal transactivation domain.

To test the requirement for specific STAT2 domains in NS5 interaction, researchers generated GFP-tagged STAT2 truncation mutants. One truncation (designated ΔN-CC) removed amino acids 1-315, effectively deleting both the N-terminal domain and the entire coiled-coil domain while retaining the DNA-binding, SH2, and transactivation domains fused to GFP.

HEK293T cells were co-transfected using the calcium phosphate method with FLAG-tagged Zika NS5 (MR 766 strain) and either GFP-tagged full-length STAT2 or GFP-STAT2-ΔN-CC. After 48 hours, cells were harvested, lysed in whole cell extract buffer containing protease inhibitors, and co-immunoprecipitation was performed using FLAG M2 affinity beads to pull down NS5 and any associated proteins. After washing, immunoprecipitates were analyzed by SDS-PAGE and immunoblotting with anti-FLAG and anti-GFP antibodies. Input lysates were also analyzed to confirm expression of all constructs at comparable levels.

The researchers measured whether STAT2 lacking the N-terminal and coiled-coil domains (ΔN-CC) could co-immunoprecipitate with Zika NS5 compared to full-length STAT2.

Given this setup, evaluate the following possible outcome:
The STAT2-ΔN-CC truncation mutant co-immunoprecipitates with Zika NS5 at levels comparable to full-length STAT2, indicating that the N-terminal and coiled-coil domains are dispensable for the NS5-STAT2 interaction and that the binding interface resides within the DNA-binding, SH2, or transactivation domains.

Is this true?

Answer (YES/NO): NO